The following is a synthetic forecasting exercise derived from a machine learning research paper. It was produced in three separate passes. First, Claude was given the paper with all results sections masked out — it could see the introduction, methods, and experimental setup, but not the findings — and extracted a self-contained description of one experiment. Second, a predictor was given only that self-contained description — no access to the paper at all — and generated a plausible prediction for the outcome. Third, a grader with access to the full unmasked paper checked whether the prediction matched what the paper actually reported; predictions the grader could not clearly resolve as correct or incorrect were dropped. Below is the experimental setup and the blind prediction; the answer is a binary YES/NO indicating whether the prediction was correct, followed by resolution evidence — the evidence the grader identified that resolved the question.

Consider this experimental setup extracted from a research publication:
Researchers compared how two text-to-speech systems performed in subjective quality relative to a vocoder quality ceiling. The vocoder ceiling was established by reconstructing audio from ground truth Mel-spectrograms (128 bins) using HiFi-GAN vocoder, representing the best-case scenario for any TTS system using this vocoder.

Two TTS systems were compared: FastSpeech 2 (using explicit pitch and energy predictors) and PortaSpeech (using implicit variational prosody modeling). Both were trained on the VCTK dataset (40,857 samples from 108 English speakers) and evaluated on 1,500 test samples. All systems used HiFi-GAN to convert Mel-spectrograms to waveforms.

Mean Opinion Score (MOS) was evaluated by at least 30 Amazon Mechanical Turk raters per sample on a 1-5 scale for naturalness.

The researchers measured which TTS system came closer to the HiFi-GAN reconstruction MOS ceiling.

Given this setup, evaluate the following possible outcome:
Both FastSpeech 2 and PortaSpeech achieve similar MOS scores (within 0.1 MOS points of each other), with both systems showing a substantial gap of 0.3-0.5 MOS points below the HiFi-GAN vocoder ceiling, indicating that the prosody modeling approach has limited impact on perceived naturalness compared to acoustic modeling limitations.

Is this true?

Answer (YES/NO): NO